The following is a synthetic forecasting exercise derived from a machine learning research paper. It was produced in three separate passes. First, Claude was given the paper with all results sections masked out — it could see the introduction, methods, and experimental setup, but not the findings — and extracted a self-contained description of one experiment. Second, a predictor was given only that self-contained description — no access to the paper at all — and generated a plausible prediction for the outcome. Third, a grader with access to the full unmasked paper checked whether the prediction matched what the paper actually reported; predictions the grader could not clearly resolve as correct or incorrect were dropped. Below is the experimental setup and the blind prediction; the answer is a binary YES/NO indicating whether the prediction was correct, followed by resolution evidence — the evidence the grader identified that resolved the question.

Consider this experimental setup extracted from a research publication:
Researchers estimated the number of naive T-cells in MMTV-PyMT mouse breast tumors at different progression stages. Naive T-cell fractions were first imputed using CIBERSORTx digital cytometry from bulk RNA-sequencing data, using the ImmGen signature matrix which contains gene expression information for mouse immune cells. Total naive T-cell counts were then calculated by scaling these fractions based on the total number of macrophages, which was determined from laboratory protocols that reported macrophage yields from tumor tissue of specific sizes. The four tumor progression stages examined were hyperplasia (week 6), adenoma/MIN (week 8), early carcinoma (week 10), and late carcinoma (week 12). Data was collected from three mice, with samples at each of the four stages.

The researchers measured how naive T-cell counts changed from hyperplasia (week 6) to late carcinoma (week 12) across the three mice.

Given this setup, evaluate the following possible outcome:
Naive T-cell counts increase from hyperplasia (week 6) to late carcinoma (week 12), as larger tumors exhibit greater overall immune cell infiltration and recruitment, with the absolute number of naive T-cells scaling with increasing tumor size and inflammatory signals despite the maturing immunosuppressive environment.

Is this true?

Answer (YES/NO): YES